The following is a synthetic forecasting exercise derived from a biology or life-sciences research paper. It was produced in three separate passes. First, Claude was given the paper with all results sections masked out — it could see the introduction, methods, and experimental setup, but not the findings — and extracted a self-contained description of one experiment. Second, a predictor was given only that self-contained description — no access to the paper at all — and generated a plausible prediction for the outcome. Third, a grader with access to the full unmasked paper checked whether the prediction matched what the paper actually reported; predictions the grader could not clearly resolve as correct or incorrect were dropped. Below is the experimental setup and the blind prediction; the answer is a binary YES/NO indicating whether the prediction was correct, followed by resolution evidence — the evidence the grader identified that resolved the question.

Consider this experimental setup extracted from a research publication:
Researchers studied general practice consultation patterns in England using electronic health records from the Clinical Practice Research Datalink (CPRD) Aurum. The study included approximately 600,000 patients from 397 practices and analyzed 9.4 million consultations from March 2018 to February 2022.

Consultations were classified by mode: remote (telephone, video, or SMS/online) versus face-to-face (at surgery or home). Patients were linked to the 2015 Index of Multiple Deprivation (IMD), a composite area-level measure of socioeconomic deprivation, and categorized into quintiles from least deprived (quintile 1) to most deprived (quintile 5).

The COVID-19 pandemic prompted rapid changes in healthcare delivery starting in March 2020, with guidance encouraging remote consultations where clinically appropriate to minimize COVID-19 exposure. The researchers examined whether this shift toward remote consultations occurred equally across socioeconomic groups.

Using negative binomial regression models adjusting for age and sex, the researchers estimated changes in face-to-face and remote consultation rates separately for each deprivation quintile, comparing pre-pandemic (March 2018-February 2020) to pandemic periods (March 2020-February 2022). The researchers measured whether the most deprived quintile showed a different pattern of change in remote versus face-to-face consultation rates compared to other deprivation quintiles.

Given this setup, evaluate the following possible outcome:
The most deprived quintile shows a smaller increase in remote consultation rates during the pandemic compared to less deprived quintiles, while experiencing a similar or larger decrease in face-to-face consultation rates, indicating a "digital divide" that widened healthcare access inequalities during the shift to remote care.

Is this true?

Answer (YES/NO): NO